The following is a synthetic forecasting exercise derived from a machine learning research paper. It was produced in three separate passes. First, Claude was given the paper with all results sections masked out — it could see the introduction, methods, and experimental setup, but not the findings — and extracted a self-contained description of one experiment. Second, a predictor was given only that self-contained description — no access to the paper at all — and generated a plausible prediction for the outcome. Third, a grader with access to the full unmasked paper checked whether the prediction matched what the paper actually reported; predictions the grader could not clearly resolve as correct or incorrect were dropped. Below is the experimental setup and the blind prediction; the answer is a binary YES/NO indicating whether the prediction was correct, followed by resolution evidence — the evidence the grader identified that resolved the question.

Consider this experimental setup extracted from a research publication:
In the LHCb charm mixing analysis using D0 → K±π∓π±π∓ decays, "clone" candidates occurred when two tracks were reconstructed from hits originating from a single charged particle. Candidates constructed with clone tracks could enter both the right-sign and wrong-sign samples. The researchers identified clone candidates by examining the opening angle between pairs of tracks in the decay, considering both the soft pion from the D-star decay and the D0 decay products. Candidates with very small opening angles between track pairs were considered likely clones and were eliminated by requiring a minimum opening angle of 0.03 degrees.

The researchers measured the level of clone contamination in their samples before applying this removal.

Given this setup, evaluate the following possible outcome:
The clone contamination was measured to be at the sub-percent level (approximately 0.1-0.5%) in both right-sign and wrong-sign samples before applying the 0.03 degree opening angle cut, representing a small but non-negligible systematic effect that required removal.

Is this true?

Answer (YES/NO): NO